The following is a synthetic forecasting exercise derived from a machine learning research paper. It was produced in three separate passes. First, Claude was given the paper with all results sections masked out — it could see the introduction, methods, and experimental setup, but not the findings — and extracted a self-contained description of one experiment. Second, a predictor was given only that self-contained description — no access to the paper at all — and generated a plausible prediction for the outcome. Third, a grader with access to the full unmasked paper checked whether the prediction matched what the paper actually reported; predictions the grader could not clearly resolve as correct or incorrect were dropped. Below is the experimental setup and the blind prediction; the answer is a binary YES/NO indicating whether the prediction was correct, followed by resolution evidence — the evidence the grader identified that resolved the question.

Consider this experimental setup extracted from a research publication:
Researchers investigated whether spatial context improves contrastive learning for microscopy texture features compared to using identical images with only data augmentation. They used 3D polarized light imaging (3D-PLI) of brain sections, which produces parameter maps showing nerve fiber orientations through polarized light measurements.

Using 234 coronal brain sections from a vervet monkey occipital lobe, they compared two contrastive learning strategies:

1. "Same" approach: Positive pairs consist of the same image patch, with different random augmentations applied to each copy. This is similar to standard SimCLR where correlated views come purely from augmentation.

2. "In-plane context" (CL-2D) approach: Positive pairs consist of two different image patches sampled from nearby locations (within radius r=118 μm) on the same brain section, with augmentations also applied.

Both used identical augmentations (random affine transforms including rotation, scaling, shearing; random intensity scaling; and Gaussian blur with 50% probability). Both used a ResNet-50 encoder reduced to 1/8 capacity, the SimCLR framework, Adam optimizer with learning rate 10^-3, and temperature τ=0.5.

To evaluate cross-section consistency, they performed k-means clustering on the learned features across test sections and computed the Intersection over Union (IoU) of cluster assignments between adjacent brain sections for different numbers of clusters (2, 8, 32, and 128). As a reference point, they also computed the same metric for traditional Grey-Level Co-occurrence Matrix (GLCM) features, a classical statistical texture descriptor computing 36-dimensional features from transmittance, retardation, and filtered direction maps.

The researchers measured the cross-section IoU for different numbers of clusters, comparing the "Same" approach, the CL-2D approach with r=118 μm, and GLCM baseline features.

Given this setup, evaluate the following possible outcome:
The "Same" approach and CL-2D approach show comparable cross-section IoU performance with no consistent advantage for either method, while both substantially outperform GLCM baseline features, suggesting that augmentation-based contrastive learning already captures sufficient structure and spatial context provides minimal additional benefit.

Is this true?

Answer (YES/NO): NO